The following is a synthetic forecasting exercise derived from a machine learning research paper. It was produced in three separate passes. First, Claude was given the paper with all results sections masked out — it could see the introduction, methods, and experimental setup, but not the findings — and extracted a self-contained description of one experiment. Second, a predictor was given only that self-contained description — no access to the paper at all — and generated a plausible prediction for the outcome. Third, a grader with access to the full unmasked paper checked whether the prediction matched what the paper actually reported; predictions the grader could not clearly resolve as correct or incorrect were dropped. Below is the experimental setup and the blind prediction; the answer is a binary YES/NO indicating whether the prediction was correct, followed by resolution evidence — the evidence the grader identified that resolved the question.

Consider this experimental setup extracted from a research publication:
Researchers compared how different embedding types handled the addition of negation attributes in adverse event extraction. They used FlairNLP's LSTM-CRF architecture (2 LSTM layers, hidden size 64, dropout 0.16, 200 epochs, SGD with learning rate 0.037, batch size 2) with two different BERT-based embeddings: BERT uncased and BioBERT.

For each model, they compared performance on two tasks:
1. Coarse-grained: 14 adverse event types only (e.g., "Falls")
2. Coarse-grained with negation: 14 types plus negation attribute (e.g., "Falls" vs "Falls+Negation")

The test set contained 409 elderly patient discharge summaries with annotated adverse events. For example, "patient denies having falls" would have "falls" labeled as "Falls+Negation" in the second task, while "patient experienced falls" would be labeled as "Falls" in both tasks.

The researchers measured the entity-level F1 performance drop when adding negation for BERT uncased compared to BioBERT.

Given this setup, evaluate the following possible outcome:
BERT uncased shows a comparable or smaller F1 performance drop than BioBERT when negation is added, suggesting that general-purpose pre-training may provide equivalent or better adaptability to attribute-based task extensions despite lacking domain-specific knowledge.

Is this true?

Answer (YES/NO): NO